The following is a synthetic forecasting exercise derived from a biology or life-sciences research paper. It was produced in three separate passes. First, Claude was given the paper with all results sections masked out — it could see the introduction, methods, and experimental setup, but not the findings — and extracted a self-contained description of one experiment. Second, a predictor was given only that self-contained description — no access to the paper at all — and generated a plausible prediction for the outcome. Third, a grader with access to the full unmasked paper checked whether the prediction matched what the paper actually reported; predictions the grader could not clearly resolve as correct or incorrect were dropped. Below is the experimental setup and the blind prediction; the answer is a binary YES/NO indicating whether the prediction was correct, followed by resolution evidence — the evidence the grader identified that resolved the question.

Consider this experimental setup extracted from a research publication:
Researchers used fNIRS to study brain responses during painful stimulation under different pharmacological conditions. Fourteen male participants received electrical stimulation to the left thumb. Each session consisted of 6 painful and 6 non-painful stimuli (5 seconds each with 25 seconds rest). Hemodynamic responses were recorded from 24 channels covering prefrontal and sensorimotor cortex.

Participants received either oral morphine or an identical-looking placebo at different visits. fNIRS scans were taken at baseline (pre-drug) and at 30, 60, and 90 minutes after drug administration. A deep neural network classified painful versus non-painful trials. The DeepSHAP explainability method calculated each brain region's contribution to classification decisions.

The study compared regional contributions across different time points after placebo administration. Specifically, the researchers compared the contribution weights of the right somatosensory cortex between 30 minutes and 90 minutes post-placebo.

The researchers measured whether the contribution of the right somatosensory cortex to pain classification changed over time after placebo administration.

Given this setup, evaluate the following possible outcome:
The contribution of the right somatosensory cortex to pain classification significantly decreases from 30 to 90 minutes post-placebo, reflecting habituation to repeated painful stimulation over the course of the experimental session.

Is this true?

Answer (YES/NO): NO